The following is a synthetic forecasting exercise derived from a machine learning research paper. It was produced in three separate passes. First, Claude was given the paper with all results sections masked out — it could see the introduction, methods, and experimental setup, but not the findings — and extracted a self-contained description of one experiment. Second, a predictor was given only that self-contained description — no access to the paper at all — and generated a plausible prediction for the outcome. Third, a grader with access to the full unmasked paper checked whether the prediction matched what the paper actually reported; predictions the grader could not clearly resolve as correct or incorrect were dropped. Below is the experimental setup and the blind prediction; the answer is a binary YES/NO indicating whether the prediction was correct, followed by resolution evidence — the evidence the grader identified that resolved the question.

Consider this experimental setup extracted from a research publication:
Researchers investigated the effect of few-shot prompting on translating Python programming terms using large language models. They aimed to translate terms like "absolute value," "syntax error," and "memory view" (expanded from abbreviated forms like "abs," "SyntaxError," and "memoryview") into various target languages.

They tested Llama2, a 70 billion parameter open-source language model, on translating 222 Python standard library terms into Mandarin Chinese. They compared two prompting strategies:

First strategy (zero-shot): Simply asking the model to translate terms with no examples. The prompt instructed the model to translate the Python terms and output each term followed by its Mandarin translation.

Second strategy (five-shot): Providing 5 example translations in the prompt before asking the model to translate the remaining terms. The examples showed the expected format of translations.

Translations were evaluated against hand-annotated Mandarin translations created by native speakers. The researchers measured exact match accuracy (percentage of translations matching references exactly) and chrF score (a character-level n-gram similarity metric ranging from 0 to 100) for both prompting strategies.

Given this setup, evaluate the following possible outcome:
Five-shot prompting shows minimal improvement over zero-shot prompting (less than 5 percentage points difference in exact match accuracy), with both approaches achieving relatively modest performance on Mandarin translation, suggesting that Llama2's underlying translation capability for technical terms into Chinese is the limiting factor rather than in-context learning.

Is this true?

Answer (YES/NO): YES